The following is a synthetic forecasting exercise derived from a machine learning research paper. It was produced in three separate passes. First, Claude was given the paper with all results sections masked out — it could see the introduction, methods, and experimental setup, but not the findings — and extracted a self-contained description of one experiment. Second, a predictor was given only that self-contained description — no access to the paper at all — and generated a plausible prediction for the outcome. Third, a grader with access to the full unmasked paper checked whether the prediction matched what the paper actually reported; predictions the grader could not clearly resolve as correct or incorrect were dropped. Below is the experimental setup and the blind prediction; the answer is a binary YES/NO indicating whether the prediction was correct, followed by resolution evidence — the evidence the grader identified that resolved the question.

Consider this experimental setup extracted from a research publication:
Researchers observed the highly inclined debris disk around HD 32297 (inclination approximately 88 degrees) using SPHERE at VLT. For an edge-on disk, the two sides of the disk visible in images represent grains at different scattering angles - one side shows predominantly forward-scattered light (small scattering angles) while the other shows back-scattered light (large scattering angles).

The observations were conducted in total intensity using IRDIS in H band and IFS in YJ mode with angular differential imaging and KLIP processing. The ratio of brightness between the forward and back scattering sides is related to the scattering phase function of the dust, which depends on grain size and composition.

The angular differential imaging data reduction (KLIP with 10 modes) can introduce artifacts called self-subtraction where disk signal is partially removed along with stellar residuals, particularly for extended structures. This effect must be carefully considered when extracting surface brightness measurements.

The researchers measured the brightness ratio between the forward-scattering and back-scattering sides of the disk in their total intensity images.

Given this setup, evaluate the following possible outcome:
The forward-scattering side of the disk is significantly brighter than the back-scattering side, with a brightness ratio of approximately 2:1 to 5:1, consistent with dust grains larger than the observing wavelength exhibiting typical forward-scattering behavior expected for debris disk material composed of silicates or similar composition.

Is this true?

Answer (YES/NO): NO